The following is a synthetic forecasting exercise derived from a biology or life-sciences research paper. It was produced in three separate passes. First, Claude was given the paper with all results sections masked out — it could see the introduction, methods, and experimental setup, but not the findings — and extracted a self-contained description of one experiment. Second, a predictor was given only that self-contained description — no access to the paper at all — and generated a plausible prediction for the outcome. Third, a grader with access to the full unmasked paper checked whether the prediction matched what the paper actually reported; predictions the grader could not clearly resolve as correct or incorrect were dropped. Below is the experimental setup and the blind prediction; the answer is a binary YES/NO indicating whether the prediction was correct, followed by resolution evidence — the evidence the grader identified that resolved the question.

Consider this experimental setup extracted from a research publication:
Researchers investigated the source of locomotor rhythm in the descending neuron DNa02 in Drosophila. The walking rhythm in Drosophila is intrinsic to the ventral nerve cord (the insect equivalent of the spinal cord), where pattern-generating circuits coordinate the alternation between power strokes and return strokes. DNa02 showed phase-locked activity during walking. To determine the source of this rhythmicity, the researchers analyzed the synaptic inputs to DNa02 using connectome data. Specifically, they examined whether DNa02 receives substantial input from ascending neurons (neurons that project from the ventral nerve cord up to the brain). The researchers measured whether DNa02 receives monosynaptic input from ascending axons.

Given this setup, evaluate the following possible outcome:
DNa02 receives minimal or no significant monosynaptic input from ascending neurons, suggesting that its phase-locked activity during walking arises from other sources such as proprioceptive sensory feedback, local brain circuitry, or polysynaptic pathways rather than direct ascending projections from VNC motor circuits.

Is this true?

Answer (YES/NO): NO